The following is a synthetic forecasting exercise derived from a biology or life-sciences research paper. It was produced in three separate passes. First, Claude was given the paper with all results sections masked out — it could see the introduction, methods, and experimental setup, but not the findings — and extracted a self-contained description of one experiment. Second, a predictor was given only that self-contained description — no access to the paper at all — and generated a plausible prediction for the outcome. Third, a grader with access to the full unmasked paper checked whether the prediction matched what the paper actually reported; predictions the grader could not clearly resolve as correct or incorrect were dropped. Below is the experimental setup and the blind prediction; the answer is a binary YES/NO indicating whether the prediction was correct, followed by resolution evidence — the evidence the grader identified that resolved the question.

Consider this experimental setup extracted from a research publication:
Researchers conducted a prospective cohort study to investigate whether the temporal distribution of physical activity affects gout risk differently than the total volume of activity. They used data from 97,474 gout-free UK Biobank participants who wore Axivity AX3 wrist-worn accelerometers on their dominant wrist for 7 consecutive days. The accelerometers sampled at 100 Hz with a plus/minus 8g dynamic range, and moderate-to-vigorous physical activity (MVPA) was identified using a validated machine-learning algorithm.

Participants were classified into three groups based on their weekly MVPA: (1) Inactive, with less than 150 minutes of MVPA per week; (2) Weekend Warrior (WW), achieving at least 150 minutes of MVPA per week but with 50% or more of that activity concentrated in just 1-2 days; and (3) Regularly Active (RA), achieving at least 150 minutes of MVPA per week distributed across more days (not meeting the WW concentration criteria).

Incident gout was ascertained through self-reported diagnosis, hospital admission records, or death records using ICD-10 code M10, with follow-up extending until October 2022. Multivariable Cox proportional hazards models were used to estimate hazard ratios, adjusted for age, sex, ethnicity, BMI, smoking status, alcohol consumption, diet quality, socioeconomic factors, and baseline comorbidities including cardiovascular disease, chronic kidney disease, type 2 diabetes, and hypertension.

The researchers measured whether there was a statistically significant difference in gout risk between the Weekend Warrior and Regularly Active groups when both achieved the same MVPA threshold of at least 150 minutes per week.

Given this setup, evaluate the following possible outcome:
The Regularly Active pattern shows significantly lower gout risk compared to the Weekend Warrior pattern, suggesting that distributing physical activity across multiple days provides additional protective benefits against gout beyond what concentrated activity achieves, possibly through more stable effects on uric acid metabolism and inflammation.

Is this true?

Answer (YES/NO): NO